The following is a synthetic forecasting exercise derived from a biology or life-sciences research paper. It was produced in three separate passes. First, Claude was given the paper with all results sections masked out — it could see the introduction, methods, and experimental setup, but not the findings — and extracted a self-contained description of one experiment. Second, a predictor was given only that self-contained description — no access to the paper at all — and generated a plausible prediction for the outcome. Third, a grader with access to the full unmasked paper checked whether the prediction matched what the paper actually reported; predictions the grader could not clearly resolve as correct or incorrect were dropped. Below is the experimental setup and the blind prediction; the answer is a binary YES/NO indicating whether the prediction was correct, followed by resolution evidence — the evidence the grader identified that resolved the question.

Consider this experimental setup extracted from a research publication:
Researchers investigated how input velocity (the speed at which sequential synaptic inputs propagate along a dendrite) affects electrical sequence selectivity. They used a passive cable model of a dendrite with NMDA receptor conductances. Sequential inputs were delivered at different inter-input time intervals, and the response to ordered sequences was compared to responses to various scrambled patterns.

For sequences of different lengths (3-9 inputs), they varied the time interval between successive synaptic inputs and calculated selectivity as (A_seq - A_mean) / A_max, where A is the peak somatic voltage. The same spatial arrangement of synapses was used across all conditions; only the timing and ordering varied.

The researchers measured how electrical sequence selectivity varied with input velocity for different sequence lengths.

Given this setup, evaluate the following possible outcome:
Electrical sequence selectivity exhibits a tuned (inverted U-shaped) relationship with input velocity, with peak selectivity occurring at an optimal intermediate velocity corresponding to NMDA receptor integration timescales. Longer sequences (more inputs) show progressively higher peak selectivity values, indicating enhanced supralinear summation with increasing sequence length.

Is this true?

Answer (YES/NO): YES